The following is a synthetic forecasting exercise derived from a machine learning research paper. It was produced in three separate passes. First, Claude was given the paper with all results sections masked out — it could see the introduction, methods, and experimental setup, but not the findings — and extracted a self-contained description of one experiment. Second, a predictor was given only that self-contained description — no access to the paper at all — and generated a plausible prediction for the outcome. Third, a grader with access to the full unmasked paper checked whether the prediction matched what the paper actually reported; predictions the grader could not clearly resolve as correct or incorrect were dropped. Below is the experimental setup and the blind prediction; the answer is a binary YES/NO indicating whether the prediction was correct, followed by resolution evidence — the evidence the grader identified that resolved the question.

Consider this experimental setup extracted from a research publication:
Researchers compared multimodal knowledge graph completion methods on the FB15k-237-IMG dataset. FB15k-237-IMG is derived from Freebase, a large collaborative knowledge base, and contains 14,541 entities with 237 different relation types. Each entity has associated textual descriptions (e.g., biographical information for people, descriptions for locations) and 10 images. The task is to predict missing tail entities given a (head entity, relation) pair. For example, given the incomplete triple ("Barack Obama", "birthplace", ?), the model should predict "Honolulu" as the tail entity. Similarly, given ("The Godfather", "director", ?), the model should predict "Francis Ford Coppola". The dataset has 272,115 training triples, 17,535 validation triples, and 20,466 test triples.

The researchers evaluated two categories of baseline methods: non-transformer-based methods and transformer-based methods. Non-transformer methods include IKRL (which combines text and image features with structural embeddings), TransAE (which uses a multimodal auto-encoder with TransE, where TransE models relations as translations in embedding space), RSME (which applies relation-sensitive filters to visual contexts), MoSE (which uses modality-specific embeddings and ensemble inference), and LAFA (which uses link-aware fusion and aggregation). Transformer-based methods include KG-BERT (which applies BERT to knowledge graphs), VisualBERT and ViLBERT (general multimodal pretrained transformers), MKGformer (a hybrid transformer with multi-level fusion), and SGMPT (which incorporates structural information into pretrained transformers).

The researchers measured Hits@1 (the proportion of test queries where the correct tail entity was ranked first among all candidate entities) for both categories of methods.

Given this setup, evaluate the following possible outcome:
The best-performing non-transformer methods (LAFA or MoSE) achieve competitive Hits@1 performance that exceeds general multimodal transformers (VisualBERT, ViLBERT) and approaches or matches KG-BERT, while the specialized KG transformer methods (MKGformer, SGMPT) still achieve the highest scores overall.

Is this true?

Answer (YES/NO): NO